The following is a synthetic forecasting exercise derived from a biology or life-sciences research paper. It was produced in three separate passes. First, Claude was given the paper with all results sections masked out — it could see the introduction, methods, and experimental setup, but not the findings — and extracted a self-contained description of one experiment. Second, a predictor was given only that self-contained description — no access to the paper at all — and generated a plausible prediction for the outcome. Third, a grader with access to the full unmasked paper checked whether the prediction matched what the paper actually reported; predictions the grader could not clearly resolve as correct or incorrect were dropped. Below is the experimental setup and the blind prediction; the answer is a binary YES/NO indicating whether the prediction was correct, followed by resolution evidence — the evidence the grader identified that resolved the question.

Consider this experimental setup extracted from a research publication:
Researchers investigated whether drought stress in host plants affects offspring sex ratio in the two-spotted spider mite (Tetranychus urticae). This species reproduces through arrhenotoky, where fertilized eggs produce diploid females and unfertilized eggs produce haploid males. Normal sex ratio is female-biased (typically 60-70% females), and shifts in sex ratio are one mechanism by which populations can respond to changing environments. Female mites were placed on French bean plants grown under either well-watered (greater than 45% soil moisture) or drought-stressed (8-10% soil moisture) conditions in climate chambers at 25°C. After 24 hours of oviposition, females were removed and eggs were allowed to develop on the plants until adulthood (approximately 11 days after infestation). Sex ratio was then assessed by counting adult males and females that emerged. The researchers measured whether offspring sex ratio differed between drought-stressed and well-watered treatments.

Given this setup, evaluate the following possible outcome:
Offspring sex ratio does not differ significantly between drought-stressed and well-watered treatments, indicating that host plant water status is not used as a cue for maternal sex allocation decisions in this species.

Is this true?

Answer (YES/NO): YES